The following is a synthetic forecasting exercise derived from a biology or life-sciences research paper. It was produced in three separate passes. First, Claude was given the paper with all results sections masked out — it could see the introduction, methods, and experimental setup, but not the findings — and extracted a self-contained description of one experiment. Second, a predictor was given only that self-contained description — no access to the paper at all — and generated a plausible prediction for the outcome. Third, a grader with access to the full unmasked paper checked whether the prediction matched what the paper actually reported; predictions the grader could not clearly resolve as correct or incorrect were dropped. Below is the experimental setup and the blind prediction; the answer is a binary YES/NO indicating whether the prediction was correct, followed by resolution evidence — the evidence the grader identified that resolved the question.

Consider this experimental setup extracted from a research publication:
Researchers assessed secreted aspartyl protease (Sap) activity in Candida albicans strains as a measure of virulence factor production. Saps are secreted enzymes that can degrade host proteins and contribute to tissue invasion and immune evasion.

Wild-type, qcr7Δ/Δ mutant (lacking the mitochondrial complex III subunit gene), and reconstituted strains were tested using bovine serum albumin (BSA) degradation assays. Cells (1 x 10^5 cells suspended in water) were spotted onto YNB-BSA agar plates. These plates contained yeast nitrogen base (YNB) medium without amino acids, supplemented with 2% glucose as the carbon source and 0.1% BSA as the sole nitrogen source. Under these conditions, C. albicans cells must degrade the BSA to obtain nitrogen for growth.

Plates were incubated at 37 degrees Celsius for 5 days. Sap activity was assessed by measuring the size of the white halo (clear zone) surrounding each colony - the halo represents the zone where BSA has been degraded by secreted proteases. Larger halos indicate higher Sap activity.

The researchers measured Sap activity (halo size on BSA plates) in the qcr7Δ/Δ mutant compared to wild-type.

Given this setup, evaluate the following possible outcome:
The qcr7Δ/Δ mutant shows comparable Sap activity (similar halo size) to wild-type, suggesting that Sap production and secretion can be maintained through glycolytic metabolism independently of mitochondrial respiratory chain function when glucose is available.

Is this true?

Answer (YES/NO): NO